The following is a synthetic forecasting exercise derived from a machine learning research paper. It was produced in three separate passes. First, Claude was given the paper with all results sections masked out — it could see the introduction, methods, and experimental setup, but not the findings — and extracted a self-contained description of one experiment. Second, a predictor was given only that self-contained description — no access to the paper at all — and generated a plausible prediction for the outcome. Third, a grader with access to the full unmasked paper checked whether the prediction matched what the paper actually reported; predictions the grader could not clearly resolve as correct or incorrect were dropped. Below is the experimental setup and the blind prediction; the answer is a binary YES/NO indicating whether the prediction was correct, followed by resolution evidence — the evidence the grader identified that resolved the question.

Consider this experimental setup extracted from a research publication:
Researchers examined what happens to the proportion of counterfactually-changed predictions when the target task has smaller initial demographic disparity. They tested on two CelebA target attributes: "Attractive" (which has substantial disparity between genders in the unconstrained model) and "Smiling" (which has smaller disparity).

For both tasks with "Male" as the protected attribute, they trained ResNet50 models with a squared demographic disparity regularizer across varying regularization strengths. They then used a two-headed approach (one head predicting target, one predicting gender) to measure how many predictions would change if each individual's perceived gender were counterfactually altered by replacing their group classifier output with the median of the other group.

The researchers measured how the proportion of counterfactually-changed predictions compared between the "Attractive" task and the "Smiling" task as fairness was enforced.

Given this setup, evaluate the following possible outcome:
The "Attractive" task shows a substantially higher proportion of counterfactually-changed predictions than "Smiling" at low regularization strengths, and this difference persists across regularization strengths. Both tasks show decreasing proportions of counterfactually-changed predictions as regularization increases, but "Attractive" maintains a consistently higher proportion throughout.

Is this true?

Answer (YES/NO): NO